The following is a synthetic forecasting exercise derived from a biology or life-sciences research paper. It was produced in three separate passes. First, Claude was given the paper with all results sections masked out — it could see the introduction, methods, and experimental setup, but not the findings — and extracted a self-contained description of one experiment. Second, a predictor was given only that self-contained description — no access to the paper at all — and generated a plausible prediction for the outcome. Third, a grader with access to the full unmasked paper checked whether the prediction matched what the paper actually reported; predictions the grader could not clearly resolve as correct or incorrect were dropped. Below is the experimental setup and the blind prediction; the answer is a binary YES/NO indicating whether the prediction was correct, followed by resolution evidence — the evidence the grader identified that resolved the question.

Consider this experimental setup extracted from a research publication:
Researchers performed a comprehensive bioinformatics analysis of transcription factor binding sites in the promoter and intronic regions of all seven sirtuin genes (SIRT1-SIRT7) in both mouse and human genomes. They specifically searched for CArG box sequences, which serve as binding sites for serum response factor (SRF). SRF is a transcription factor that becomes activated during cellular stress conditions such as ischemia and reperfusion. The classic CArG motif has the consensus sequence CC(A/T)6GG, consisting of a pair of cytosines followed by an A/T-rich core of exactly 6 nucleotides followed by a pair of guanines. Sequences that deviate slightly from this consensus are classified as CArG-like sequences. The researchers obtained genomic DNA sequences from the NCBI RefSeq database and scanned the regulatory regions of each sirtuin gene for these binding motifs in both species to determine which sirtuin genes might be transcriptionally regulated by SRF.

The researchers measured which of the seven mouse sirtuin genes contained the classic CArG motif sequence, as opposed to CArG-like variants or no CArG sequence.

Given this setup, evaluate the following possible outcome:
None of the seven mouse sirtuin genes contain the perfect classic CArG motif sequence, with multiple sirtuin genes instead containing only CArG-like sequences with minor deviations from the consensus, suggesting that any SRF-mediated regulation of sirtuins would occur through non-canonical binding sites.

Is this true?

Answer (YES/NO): NO